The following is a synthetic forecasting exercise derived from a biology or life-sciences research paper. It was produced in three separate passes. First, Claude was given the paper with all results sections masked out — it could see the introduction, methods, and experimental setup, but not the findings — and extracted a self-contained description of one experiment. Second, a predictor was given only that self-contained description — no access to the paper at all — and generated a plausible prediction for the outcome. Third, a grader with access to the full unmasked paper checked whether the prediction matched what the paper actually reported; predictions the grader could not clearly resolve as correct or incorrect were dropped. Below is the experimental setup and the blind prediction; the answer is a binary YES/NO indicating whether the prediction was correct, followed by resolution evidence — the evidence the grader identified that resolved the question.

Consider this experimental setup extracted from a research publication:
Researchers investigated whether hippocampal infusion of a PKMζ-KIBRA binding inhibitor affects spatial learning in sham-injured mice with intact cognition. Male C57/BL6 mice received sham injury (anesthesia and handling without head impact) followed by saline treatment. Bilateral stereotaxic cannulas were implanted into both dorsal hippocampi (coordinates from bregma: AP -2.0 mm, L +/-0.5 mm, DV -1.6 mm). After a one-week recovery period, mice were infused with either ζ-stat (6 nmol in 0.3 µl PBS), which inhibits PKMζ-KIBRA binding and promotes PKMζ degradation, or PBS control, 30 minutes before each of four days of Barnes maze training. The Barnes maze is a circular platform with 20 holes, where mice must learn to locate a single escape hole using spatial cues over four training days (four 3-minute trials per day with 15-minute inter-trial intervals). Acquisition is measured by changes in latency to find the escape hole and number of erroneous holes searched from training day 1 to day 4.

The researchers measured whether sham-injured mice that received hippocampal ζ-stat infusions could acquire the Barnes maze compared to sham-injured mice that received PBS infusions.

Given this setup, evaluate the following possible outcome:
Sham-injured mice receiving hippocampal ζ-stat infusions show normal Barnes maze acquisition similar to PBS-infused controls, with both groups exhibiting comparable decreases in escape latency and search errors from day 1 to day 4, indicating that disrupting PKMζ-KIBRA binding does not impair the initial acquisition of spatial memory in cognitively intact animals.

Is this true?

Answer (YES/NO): NO